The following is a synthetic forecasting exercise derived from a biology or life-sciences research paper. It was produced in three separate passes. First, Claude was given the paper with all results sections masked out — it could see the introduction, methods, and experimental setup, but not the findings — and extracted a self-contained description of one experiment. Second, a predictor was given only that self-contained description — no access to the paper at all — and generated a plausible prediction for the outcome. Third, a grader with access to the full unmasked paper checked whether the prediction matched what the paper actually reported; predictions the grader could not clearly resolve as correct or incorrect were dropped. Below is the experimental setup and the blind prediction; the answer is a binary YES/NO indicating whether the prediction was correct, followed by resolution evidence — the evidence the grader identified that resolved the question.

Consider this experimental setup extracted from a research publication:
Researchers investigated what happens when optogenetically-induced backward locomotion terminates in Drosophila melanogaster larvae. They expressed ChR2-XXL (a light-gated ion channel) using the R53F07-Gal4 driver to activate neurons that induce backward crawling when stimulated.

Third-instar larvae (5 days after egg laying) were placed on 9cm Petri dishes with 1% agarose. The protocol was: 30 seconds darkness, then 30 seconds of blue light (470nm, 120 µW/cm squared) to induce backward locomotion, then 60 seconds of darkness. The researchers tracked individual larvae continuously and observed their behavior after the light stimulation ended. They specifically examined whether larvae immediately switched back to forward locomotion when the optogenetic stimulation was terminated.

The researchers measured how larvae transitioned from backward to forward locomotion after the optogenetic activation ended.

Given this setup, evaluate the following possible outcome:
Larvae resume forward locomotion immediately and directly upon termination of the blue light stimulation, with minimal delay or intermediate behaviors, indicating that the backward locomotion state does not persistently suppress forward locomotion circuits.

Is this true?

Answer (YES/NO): NO